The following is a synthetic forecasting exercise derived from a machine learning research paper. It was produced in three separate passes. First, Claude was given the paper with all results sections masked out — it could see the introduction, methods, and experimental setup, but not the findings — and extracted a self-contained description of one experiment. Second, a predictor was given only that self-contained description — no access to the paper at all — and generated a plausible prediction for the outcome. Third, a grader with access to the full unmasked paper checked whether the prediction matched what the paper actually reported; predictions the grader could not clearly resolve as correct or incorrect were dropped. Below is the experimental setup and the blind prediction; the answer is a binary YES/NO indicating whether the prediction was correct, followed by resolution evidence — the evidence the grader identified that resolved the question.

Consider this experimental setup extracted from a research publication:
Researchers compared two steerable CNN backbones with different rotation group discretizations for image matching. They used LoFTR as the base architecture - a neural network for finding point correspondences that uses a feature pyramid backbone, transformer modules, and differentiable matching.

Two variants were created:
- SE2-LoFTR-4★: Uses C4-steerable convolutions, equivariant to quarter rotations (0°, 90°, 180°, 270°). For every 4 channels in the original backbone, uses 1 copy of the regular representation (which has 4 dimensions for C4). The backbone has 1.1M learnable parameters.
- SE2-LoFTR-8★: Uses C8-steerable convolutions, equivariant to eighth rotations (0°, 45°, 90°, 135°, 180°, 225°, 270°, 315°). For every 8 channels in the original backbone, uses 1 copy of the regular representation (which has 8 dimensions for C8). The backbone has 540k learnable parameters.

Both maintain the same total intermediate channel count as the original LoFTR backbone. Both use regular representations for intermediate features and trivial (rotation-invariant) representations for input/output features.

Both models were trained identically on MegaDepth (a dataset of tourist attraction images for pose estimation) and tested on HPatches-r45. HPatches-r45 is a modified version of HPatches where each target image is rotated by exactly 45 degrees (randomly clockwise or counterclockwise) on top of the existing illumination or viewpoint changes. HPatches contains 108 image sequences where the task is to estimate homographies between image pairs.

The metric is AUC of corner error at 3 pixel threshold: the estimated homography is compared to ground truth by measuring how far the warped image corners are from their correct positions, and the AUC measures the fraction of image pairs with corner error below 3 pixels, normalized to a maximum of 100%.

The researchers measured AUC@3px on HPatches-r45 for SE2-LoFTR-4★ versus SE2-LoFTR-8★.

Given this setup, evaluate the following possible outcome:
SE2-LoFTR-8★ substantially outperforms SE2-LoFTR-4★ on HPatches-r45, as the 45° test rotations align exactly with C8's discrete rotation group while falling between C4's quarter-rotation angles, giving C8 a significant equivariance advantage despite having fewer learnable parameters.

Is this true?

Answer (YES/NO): YES